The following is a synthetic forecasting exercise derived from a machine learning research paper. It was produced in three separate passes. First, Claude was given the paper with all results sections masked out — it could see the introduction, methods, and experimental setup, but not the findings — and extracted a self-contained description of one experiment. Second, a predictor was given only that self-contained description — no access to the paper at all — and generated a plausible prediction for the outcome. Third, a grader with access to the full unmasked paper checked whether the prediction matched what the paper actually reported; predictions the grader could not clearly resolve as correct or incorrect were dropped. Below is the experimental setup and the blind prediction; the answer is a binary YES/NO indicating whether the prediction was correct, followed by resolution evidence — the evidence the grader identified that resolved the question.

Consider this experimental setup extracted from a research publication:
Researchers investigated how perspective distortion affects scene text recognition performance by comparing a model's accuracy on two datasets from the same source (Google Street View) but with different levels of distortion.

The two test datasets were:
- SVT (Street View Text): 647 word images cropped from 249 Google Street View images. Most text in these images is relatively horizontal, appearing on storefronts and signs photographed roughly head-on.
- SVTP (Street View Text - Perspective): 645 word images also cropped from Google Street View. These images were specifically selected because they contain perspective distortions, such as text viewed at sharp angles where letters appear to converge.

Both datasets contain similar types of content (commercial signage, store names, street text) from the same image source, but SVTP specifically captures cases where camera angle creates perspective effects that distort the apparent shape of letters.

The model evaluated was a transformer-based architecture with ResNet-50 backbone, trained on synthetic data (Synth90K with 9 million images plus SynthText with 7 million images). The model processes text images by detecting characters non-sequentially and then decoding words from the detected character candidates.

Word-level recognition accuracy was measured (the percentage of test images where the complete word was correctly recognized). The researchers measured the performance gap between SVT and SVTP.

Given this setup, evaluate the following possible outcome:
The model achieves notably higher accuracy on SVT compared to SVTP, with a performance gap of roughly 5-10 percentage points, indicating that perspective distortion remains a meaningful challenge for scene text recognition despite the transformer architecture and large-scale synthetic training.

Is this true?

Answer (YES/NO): YES